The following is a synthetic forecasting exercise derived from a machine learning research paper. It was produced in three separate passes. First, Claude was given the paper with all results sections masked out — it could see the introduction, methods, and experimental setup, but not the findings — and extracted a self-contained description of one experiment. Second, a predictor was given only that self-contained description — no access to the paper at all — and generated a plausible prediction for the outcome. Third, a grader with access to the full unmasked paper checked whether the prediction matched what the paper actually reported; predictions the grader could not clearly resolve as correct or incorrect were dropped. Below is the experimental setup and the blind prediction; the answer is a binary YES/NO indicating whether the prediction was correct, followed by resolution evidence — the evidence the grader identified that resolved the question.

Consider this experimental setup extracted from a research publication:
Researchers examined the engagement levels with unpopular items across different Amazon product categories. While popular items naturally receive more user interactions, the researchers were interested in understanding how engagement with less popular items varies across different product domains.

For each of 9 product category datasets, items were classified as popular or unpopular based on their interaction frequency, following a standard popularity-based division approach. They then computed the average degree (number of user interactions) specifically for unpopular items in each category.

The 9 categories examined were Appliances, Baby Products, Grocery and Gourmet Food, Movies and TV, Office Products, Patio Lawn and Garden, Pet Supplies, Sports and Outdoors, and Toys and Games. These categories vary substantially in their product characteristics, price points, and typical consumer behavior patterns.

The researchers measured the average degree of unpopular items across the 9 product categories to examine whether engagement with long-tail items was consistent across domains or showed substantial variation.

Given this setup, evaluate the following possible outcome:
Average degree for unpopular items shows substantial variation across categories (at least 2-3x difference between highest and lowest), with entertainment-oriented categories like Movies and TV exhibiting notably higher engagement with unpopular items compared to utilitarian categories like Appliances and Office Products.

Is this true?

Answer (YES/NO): NO